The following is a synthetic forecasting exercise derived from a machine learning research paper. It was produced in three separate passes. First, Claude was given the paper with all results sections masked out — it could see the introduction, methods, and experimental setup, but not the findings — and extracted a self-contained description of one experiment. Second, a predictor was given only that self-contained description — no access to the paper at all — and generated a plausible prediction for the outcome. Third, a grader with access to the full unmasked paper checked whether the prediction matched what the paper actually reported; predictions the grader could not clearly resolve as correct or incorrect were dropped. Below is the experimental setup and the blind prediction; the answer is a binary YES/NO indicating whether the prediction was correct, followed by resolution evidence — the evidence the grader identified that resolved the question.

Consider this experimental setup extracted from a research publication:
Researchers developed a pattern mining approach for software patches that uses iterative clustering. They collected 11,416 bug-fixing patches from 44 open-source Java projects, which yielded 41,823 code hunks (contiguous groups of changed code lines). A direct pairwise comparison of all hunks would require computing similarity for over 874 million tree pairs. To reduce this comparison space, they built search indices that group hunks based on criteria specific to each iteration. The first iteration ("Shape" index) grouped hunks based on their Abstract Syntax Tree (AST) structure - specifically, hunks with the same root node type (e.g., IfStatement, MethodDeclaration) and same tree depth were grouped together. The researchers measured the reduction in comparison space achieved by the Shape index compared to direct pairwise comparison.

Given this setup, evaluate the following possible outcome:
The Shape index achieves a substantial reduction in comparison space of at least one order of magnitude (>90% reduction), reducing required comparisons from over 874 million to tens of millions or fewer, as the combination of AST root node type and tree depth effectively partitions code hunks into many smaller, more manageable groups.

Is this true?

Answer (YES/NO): YES